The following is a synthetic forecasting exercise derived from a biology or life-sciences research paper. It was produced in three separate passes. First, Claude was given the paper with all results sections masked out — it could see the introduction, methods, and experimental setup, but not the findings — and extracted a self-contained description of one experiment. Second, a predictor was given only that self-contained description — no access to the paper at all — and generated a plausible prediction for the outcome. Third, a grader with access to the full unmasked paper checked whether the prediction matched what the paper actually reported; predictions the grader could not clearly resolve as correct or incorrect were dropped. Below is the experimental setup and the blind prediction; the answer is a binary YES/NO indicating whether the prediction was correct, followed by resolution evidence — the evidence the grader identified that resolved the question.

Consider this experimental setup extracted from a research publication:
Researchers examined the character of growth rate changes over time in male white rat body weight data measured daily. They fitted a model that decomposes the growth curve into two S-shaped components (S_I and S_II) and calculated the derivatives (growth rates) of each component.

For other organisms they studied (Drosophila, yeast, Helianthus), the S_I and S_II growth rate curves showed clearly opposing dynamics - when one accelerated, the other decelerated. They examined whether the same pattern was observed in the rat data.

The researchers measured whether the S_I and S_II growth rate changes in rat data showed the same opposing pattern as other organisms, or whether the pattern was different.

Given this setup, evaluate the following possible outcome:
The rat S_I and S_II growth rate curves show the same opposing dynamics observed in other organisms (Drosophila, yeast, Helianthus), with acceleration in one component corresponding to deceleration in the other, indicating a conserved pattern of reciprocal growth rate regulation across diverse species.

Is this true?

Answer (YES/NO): NO